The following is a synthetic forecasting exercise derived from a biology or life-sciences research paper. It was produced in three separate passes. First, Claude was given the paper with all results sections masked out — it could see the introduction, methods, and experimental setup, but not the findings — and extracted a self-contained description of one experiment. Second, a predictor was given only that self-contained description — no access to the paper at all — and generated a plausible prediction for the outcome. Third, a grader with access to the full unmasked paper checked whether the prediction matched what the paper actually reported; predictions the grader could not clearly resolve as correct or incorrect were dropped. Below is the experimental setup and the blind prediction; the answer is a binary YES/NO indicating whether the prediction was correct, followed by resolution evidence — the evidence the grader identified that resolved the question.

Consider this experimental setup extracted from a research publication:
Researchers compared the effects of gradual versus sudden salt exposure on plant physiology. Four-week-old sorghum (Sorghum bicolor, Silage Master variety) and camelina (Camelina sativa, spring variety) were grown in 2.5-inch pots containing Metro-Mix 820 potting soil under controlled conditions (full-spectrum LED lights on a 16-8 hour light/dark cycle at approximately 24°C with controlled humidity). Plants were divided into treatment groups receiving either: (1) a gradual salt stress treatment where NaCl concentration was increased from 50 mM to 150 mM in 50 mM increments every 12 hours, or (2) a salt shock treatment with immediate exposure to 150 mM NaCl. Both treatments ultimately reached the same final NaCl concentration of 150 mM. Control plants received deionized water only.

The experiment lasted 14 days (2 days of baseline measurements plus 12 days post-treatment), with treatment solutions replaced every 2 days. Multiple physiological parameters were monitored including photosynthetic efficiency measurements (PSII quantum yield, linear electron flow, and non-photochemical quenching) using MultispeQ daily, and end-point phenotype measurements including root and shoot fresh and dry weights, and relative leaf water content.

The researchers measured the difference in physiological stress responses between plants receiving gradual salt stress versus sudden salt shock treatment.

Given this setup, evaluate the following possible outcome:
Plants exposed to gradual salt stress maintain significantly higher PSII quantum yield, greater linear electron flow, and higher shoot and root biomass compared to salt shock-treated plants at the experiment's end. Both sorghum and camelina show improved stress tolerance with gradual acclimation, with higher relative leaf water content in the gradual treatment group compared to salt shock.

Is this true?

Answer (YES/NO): NO